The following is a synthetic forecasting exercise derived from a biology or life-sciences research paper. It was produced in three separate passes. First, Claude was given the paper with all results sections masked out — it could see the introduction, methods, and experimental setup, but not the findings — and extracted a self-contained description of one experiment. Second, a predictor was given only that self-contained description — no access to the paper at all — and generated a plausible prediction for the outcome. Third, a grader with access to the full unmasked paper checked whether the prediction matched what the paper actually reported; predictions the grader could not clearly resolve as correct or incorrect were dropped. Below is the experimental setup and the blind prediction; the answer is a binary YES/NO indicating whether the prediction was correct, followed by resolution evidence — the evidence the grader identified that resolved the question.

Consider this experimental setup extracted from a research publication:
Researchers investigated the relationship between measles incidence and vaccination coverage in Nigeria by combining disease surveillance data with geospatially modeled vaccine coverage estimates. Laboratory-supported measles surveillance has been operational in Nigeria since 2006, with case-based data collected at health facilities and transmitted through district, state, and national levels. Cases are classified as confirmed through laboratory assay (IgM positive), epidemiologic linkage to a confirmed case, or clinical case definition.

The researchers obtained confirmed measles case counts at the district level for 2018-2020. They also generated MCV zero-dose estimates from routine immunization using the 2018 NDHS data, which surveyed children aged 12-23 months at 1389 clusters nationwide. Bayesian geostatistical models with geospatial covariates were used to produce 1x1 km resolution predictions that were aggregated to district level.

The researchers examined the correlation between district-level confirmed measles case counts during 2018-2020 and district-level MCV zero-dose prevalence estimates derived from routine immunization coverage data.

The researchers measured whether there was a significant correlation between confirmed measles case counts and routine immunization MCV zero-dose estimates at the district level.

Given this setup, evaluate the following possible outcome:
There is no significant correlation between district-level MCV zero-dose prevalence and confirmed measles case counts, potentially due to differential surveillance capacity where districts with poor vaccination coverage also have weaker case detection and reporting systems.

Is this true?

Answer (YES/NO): NO